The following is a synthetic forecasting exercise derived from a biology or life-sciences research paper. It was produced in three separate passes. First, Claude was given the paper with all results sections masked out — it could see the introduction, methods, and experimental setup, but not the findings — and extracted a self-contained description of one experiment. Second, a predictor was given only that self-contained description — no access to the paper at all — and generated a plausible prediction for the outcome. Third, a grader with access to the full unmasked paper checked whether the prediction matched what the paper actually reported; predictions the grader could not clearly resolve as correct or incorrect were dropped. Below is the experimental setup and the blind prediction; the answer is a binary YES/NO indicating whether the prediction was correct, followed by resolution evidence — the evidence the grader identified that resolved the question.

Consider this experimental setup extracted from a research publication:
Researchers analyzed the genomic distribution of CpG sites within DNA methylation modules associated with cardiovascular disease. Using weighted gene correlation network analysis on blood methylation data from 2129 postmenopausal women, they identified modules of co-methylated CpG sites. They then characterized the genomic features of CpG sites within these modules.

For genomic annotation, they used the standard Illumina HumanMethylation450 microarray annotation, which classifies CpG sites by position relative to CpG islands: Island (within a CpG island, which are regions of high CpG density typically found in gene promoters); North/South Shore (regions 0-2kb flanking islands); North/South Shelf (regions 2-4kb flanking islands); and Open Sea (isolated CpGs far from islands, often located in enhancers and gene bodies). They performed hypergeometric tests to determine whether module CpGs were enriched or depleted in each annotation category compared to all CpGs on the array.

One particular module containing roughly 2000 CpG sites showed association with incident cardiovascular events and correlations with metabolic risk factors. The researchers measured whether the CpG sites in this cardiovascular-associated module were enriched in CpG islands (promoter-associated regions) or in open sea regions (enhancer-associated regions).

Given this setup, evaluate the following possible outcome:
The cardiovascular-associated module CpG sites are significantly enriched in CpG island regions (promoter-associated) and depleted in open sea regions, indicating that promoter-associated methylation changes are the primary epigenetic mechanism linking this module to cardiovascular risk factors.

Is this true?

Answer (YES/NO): NO